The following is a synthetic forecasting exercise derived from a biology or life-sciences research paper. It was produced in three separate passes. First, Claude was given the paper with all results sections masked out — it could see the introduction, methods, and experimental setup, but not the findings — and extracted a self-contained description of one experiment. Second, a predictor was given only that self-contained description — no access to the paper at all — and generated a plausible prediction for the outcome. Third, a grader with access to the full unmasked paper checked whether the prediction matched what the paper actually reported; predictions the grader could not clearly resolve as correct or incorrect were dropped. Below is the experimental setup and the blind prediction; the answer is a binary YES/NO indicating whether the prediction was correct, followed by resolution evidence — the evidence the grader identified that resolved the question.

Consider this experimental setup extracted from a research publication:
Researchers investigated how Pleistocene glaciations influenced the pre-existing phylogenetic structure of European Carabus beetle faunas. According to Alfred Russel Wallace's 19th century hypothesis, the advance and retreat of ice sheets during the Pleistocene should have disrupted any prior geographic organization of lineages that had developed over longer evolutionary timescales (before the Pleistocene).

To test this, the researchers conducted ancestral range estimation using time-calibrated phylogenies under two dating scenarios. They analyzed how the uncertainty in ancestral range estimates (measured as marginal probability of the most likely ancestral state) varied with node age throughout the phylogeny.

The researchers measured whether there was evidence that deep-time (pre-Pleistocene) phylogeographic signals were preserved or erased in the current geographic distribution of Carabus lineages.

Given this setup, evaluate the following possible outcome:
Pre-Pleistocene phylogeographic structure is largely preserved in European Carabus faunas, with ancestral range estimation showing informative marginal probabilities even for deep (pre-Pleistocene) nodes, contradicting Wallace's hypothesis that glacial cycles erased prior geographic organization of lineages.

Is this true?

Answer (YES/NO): NO